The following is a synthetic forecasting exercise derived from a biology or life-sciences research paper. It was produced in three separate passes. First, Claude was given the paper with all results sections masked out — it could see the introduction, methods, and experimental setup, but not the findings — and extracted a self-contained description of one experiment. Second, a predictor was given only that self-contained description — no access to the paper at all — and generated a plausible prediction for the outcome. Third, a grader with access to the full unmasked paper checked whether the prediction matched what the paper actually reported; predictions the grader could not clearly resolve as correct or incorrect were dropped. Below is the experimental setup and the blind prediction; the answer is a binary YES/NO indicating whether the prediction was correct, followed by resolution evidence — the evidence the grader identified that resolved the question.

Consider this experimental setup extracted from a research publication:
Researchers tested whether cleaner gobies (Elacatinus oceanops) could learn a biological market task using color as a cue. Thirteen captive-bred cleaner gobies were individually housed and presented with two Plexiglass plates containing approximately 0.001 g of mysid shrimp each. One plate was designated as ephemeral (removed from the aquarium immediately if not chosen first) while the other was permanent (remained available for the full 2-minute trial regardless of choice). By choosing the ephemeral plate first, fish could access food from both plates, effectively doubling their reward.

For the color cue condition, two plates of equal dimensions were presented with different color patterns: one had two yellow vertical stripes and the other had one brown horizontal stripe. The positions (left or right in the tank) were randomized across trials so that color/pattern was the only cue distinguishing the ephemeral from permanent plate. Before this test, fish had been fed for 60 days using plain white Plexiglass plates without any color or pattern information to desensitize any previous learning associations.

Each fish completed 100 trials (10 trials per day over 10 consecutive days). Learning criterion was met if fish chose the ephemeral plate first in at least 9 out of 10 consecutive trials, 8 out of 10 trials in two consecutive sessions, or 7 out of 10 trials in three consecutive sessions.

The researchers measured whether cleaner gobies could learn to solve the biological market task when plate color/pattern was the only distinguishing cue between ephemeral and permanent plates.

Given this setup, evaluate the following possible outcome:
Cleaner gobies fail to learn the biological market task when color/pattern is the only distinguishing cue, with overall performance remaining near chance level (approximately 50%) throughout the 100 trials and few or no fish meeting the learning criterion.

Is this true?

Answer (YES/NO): YES